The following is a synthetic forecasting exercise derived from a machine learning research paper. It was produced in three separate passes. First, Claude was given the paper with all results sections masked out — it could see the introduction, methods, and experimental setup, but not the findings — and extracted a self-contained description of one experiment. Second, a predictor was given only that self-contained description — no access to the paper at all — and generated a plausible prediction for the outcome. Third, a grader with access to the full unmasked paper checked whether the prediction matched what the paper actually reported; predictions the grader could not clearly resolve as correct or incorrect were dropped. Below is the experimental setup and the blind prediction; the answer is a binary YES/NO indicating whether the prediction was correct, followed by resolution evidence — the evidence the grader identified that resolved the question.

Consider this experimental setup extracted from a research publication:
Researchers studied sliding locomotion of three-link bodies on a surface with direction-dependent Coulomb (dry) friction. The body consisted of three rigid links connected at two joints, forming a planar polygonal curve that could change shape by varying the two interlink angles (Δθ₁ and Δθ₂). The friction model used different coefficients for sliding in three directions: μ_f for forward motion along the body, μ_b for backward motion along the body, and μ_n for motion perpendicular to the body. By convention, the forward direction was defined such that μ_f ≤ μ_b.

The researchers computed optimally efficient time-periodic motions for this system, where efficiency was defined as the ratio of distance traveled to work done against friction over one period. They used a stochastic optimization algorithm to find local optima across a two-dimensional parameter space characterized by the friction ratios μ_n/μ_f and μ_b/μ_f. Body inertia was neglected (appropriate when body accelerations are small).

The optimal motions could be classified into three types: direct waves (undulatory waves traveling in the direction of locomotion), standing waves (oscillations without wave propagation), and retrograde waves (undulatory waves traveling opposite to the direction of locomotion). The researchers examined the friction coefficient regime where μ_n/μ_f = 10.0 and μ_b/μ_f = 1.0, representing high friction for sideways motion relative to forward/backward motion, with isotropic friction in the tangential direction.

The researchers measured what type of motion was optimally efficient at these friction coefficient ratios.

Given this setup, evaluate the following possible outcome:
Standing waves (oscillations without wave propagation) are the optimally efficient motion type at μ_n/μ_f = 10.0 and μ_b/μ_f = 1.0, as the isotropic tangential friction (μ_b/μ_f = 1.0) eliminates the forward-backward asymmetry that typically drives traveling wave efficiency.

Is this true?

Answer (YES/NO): NO